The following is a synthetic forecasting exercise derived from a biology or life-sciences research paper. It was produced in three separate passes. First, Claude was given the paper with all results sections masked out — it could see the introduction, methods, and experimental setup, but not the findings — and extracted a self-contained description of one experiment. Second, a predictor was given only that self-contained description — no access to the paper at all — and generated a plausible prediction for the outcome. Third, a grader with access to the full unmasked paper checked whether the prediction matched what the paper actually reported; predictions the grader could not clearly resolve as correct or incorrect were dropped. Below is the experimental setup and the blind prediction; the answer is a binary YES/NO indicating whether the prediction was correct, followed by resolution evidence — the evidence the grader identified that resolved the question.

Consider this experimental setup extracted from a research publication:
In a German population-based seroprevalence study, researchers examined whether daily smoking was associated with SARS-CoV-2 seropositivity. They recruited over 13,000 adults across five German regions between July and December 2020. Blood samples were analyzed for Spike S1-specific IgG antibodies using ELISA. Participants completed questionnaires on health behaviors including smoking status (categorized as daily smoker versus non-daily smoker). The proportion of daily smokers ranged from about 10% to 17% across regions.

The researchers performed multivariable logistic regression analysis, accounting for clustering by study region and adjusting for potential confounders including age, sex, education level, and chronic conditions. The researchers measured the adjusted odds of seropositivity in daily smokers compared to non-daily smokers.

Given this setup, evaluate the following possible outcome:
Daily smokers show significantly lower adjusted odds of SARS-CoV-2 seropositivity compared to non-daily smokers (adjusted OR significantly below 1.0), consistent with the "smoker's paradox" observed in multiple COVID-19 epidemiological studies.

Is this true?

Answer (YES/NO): YES